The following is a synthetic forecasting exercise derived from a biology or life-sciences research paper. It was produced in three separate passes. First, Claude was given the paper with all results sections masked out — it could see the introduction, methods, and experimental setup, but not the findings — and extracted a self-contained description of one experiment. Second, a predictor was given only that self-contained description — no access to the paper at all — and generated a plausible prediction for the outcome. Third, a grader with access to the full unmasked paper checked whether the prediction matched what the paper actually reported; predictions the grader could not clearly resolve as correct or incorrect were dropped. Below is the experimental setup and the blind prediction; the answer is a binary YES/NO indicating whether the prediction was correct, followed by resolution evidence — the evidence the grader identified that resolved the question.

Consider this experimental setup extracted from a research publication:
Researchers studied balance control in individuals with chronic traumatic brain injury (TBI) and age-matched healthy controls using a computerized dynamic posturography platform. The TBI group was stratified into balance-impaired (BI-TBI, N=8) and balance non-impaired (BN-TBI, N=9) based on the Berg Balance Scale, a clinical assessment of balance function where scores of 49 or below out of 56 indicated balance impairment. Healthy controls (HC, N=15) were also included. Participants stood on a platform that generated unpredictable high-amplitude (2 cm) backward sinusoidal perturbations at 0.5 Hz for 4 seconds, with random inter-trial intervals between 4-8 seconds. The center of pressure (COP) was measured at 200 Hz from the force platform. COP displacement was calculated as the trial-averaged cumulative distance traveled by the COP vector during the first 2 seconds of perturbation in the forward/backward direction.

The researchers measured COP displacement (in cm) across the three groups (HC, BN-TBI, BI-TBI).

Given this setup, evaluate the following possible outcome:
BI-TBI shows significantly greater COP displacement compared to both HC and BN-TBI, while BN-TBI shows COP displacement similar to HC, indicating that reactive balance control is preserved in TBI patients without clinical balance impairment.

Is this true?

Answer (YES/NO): NO